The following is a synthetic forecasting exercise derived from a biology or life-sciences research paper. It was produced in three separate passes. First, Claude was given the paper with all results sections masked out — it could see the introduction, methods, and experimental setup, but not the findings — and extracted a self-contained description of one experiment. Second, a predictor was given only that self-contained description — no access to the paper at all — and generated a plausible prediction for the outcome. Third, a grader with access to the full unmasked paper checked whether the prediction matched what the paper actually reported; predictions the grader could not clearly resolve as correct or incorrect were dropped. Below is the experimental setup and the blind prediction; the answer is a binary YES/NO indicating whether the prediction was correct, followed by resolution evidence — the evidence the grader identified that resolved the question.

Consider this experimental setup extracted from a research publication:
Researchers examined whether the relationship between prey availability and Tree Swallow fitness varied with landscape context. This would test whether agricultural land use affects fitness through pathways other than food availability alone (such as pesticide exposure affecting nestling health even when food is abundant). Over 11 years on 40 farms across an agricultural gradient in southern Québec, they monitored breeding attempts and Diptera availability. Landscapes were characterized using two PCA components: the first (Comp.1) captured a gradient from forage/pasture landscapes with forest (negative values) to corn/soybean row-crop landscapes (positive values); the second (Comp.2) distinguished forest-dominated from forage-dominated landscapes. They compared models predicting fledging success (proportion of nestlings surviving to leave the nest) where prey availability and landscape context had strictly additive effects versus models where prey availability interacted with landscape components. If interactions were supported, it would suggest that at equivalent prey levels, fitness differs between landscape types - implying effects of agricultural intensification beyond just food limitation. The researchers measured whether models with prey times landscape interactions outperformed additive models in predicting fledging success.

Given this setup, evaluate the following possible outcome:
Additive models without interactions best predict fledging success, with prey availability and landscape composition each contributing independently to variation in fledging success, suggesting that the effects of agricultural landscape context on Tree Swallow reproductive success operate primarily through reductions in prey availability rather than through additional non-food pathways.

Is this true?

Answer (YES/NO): NO